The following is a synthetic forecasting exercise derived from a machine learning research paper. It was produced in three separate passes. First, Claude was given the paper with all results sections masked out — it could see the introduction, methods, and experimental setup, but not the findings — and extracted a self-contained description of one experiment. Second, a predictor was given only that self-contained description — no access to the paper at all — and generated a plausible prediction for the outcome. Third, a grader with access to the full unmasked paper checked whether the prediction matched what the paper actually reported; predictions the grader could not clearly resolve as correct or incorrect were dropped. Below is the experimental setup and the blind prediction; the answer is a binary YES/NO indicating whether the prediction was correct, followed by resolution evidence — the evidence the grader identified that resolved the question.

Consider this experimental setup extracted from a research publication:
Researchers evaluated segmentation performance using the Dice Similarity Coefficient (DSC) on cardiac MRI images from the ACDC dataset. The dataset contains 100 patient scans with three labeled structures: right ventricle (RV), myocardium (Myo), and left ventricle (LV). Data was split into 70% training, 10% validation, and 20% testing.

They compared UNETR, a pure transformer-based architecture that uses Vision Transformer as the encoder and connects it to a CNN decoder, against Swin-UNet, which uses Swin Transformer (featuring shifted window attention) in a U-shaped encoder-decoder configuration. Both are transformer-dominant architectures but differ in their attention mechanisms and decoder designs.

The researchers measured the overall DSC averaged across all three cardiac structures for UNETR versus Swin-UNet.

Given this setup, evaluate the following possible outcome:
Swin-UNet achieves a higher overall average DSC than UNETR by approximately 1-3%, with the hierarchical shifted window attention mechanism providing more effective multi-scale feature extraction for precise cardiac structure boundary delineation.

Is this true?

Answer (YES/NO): YES